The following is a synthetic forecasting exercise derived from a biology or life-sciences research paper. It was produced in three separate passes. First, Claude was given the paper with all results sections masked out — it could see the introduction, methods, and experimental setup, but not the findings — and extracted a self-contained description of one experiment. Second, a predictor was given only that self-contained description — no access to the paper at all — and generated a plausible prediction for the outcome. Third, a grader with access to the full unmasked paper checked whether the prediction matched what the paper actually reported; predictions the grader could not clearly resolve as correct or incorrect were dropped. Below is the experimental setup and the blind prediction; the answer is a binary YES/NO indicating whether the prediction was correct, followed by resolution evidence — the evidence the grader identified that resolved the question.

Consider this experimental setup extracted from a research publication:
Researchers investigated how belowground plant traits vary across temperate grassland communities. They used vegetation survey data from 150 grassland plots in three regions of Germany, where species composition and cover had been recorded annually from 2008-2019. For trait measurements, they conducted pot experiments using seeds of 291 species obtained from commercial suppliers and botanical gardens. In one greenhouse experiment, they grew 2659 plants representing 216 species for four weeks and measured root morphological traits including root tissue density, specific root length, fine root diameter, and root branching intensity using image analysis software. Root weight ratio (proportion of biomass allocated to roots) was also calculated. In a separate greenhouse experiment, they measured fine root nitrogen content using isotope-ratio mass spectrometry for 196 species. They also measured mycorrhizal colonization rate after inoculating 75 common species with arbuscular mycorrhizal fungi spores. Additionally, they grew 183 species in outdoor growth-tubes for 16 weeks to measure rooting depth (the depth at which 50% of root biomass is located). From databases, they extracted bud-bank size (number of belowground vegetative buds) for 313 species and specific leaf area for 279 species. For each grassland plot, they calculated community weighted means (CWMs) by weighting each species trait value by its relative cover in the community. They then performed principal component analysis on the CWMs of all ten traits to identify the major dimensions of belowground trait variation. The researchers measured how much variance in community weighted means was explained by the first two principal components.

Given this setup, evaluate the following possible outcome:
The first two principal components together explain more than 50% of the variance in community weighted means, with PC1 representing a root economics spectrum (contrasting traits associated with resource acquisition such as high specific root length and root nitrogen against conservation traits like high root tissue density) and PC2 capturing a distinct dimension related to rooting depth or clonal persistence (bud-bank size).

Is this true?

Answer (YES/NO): NO